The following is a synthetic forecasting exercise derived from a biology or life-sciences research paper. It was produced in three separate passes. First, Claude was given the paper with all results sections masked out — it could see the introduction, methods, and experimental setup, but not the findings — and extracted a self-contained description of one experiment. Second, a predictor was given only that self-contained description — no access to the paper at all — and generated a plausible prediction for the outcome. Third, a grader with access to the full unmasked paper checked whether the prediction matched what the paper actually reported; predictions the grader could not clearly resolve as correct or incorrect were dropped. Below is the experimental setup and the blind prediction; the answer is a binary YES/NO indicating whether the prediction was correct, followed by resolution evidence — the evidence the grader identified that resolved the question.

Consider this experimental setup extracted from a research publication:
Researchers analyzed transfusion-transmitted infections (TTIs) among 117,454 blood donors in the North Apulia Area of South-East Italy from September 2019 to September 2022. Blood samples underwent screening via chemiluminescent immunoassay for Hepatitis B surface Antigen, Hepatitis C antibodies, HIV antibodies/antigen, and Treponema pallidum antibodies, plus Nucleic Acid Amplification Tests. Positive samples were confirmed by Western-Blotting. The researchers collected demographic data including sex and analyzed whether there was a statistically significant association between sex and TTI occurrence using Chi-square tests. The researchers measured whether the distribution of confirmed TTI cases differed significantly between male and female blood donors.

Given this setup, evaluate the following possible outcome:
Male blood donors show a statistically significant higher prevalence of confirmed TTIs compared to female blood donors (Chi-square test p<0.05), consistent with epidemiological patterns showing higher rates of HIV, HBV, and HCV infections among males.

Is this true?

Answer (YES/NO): NO